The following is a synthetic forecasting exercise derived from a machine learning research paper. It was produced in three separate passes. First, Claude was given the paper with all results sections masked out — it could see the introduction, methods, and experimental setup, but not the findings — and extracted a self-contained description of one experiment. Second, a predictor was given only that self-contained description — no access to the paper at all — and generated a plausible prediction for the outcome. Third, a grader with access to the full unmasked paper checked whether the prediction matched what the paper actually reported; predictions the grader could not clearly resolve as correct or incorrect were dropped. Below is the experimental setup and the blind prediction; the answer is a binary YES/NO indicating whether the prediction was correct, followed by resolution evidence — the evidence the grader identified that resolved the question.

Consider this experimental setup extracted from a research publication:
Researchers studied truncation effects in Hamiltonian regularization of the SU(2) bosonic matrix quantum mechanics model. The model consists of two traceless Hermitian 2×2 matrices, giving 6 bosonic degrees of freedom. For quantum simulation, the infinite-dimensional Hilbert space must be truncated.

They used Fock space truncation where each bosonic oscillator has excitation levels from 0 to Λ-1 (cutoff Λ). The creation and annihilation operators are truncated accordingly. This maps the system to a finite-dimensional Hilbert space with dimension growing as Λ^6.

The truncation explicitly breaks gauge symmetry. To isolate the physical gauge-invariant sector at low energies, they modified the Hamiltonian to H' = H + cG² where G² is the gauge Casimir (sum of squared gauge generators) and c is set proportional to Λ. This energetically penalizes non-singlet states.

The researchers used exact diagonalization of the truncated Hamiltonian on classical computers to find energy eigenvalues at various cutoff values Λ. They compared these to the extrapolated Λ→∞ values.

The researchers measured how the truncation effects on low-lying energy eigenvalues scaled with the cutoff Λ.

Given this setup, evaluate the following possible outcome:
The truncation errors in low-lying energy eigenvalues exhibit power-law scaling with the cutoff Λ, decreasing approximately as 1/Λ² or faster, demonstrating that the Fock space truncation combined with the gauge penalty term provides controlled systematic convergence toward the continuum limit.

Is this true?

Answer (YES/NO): NO